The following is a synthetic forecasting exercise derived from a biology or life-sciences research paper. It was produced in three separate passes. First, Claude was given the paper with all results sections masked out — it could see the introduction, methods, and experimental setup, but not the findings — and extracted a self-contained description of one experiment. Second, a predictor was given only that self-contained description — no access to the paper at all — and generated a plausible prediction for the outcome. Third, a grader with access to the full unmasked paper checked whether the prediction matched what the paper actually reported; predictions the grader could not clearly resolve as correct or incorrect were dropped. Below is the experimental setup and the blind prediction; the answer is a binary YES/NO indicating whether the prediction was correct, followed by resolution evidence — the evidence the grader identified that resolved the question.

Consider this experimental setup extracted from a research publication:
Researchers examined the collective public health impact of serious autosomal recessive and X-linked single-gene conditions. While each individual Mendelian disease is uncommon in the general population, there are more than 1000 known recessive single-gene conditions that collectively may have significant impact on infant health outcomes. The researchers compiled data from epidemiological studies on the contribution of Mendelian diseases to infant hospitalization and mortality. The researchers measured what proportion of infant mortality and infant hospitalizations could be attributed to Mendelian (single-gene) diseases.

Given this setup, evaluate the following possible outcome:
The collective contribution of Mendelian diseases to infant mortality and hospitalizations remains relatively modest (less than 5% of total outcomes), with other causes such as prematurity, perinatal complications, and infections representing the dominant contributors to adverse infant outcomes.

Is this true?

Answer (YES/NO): NO